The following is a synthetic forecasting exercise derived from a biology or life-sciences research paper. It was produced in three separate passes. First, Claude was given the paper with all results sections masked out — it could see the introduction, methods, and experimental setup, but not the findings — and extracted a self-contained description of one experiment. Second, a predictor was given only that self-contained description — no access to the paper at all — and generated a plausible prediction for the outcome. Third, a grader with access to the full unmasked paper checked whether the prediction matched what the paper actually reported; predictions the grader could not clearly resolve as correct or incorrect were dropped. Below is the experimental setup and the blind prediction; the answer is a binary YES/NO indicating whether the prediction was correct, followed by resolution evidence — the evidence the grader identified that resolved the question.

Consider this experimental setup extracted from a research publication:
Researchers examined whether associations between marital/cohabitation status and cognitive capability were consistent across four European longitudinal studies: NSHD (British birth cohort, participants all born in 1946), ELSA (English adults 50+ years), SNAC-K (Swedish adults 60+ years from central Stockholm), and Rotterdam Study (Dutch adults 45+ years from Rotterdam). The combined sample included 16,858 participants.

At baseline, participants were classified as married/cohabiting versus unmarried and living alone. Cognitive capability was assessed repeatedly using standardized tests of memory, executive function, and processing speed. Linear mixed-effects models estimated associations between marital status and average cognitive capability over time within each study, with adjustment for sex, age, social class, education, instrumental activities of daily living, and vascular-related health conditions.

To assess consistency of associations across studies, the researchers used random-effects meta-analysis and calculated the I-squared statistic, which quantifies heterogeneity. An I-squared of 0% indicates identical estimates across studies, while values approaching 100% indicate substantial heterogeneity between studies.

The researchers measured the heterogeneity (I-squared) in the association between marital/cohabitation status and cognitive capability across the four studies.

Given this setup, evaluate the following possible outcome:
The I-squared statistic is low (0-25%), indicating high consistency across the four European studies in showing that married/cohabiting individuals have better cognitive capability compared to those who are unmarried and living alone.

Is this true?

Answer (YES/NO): NO